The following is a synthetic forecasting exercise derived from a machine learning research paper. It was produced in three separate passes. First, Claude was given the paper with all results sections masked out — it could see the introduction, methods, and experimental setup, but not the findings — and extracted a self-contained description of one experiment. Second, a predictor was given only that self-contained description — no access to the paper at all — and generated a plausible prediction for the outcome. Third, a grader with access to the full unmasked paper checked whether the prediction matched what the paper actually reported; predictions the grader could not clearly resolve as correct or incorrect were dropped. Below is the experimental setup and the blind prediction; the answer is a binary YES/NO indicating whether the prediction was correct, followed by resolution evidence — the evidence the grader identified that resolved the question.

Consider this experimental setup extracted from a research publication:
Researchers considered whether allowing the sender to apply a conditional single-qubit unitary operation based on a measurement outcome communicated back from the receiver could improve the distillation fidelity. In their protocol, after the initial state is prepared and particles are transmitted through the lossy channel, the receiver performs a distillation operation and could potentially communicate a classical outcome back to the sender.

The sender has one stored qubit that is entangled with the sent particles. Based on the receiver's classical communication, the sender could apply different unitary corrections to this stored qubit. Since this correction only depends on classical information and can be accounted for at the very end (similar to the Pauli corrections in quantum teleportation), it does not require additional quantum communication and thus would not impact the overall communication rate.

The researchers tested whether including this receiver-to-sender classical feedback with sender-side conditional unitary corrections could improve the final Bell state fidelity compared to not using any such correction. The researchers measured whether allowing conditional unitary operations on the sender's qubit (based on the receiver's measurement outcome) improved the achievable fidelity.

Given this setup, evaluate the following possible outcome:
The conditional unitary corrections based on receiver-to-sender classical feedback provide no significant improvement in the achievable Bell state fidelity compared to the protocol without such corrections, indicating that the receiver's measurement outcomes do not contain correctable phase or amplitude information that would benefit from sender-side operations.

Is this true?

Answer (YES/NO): YES